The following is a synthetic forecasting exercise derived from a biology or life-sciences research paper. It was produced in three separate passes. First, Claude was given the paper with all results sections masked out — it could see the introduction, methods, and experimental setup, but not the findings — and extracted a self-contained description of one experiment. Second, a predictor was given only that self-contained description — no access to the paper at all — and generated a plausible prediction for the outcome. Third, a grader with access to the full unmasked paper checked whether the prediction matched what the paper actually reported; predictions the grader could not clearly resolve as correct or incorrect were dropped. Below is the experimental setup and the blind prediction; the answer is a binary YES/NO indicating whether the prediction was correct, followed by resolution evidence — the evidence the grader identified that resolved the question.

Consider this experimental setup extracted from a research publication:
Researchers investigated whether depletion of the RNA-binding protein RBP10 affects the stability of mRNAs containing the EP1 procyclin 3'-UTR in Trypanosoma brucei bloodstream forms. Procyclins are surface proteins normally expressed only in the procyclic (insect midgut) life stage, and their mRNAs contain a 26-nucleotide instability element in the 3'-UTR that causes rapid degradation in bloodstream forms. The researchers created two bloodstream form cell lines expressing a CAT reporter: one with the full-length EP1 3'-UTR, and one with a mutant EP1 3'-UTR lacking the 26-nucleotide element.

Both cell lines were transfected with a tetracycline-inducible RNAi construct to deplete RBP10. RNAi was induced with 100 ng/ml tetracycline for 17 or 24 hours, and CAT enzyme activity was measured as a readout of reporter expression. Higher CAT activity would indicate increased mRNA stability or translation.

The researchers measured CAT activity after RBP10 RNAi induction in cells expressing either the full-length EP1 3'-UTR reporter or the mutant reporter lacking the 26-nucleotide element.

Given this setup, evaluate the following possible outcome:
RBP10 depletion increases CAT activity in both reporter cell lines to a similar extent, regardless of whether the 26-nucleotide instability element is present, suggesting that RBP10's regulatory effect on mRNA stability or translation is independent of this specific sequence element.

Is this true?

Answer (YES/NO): NO